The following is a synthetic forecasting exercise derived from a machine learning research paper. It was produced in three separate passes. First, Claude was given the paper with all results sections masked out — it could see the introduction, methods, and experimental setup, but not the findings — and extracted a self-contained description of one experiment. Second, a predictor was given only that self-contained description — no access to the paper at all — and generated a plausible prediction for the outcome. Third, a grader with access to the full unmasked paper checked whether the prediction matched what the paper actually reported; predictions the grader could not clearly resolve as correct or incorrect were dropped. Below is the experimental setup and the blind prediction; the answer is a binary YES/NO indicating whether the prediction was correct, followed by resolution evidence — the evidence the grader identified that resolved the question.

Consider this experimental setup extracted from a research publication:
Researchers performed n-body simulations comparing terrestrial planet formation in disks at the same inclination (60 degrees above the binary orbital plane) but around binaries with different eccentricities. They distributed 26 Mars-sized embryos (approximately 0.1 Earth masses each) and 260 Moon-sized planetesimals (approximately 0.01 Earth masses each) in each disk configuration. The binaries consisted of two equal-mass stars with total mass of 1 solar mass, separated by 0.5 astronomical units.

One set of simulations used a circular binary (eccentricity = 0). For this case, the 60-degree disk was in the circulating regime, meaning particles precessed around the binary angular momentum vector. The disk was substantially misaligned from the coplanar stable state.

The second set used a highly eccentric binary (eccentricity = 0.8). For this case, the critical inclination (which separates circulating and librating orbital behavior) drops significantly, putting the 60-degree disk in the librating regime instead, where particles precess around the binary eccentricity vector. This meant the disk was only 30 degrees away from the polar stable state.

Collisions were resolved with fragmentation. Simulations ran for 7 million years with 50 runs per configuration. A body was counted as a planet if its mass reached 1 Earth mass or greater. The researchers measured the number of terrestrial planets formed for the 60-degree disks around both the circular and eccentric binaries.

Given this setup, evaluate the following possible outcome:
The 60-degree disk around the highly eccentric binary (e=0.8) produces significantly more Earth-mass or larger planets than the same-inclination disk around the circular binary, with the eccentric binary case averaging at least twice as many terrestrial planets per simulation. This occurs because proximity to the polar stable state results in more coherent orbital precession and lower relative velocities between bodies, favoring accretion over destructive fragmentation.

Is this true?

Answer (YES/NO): YES